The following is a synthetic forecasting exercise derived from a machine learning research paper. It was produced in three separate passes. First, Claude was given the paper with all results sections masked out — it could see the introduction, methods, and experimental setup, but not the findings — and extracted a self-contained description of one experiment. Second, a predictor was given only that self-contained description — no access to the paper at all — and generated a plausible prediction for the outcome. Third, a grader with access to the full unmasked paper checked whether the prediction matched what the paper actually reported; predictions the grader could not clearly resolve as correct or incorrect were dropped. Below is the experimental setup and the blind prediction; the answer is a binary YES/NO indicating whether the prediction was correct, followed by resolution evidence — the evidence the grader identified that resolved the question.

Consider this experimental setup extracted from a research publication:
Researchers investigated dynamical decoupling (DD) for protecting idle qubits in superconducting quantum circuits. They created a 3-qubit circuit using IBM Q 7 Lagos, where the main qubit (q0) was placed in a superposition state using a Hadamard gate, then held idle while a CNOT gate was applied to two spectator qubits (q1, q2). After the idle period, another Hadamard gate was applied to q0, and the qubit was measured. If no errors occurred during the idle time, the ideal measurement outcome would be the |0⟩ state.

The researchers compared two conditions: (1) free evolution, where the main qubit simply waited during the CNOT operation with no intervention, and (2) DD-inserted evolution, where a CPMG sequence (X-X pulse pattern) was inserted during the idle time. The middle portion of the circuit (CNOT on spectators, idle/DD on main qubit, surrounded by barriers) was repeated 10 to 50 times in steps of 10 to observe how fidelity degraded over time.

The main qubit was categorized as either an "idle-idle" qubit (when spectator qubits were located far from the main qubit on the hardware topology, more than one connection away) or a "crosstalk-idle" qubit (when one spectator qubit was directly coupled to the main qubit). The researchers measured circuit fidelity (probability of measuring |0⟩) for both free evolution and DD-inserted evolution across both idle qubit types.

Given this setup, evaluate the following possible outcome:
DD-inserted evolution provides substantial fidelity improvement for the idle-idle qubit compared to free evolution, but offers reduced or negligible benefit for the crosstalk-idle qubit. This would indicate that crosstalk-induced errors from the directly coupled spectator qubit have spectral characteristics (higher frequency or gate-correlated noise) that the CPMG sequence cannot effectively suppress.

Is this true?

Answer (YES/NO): NO